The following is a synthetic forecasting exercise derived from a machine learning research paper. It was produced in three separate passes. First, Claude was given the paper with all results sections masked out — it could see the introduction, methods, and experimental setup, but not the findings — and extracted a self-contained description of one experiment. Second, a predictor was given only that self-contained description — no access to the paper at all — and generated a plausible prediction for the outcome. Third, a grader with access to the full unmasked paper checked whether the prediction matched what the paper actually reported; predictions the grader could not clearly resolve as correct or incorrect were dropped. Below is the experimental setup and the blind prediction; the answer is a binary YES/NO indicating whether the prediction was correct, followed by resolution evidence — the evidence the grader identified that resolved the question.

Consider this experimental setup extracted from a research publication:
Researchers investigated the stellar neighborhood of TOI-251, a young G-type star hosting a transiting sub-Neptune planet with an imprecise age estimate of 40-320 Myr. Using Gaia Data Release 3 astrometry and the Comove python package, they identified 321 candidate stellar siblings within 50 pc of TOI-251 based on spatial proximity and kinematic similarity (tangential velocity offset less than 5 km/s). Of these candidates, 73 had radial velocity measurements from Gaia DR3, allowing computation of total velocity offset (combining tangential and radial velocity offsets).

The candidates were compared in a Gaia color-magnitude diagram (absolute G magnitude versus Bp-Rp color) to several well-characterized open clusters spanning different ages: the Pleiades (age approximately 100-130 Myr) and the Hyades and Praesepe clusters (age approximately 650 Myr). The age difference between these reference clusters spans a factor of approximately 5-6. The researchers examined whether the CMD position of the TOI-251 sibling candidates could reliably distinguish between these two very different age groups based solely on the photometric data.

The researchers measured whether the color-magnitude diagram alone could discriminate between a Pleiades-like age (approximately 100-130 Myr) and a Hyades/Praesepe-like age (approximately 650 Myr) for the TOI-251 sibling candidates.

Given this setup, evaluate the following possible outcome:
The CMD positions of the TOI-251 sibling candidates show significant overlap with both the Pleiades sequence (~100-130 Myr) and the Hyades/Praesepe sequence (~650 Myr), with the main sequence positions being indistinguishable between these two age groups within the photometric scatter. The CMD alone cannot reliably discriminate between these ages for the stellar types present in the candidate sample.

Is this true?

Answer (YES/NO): YES